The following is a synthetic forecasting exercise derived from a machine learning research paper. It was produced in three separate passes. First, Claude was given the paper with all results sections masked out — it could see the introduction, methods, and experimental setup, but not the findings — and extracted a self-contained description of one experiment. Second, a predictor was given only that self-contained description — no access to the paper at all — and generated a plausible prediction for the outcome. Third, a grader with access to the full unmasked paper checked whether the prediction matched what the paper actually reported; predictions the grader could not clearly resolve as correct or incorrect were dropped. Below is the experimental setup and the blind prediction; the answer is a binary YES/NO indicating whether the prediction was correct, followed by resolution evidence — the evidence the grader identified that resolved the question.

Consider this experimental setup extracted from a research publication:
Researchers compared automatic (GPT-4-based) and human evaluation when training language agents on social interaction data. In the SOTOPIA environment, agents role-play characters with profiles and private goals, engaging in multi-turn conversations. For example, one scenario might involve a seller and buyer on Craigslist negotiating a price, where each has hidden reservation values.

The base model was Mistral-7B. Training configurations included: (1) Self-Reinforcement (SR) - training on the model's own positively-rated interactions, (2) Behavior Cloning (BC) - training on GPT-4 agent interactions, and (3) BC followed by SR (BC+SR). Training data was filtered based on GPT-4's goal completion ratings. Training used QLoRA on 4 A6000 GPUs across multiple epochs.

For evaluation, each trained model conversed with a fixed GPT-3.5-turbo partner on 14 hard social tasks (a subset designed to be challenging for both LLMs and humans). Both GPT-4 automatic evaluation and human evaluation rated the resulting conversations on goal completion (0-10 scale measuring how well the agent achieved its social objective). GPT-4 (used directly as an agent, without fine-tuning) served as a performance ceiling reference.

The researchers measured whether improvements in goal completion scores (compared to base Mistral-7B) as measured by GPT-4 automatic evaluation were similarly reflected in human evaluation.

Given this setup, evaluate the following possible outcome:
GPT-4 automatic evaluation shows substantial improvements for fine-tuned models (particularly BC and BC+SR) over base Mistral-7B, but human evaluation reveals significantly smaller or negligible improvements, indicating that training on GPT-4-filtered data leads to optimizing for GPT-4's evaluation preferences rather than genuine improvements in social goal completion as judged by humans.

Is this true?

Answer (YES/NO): NO